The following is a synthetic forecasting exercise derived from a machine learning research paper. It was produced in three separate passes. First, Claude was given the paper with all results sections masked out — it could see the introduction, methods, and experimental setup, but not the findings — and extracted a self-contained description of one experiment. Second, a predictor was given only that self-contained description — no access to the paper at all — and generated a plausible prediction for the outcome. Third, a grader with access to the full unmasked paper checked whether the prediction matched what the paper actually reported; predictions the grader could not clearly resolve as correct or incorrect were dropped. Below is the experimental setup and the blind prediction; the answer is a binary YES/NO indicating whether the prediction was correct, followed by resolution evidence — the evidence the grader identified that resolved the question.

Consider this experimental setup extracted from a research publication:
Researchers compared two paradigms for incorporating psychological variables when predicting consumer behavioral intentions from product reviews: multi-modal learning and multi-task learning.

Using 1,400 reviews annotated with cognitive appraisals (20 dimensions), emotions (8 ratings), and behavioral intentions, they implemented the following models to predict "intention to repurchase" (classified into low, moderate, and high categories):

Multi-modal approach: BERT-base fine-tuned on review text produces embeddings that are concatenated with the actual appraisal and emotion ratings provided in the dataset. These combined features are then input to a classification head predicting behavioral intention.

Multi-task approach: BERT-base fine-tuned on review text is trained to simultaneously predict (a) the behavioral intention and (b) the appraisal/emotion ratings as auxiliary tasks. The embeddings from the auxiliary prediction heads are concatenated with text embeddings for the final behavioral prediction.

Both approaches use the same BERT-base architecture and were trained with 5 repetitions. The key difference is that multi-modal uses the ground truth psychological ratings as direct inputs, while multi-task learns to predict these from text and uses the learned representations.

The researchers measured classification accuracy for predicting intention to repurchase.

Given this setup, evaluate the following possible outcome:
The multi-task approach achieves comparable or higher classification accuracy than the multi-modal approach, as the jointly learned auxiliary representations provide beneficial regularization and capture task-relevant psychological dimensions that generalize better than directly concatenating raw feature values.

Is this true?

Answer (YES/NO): NO